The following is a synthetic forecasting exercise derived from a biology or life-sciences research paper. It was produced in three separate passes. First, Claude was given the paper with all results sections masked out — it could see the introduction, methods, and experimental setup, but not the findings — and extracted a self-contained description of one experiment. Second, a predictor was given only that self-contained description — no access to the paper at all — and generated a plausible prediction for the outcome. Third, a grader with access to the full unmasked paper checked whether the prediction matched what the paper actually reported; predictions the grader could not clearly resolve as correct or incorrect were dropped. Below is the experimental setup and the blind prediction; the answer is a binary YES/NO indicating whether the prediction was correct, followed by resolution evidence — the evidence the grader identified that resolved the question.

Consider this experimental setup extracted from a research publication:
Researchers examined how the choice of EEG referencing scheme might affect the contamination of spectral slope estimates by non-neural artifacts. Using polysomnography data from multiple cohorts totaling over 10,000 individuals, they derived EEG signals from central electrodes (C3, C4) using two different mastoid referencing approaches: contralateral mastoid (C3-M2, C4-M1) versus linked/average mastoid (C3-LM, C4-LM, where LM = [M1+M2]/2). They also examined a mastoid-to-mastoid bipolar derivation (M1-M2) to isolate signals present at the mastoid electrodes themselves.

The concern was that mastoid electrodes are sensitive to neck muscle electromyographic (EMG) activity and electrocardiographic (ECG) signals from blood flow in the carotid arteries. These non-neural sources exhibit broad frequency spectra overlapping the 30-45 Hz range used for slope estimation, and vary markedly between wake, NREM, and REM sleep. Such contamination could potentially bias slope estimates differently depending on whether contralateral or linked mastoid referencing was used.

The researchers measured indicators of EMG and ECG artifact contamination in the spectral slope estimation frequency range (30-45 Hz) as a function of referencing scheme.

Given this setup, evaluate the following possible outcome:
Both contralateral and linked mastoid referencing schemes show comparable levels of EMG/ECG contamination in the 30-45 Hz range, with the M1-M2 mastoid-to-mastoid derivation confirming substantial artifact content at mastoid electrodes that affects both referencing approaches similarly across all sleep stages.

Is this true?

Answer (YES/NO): NO